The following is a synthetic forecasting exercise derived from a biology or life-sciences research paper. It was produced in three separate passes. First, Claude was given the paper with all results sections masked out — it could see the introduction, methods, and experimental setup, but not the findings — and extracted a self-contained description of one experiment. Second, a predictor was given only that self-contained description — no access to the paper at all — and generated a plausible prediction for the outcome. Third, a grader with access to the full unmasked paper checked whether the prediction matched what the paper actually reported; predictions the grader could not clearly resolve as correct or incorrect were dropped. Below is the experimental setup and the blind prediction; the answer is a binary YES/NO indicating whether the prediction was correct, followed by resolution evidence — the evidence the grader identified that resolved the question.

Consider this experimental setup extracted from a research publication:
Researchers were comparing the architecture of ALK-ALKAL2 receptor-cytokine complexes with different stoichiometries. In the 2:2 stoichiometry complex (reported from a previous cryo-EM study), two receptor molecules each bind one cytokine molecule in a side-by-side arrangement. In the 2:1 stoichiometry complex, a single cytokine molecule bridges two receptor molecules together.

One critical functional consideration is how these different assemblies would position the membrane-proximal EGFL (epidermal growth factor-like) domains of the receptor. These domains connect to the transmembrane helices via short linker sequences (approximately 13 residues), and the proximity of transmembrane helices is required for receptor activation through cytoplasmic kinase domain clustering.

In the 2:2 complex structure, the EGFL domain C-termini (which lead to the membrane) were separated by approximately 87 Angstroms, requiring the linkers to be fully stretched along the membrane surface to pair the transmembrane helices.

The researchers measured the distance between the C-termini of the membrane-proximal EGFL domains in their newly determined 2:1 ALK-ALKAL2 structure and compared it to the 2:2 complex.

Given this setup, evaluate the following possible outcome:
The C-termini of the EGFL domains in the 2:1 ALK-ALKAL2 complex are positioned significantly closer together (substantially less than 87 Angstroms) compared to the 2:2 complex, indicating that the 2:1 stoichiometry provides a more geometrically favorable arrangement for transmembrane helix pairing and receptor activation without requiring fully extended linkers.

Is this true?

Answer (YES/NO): YES